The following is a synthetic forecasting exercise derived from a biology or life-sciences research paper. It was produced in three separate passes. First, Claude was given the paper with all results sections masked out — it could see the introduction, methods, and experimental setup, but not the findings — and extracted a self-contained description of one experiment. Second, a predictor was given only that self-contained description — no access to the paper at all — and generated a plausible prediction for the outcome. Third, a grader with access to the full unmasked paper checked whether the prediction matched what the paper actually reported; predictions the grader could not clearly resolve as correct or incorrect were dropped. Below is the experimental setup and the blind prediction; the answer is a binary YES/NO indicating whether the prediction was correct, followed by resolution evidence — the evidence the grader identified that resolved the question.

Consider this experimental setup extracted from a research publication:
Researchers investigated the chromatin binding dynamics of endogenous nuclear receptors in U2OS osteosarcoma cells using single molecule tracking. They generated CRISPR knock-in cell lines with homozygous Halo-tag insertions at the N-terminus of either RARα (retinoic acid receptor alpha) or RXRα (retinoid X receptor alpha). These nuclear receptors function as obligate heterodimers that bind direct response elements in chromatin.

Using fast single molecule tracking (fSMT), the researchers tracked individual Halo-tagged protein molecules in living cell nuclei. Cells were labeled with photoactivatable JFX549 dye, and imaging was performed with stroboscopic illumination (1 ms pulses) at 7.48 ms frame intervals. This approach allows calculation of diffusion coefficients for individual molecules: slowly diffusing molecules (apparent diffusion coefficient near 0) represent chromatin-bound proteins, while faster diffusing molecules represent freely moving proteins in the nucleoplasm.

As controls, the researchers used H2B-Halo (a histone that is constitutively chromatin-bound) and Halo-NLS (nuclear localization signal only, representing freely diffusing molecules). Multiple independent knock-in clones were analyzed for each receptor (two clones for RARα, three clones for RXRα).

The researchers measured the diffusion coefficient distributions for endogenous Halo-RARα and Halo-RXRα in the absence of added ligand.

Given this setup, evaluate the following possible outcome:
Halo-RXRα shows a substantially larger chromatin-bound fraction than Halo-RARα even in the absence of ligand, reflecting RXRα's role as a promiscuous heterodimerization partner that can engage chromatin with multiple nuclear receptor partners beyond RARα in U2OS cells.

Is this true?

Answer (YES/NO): NO